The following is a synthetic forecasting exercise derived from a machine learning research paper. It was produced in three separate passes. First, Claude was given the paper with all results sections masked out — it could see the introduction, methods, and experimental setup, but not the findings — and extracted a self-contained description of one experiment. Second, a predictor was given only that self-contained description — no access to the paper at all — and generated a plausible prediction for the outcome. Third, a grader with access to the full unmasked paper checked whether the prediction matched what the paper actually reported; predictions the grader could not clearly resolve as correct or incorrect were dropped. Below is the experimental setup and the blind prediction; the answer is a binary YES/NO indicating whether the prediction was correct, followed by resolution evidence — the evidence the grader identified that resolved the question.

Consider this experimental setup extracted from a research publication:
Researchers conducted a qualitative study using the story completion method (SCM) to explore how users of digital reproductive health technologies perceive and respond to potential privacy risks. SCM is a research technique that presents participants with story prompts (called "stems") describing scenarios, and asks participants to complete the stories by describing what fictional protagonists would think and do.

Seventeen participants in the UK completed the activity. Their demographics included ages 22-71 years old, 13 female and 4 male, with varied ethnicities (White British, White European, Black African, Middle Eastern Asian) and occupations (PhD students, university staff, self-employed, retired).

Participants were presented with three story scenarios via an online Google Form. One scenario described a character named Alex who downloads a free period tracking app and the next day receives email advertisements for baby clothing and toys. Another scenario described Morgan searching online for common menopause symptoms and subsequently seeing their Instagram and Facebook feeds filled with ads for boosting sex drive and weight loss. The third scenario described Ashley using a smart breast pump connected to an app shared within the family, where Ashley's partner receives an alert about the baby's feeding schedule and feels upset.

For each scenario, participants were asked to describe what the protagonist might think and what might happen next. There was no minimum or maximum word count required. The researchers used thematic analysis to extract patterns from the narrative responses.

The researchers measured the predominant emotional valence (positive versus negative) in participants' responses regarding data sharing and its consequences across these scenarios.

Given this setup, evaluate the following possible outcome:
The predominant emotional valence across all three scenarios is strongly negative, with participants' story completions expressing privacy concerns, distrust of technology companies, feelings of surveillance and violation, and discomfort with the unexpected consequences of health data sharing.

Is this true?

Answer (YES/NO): YES